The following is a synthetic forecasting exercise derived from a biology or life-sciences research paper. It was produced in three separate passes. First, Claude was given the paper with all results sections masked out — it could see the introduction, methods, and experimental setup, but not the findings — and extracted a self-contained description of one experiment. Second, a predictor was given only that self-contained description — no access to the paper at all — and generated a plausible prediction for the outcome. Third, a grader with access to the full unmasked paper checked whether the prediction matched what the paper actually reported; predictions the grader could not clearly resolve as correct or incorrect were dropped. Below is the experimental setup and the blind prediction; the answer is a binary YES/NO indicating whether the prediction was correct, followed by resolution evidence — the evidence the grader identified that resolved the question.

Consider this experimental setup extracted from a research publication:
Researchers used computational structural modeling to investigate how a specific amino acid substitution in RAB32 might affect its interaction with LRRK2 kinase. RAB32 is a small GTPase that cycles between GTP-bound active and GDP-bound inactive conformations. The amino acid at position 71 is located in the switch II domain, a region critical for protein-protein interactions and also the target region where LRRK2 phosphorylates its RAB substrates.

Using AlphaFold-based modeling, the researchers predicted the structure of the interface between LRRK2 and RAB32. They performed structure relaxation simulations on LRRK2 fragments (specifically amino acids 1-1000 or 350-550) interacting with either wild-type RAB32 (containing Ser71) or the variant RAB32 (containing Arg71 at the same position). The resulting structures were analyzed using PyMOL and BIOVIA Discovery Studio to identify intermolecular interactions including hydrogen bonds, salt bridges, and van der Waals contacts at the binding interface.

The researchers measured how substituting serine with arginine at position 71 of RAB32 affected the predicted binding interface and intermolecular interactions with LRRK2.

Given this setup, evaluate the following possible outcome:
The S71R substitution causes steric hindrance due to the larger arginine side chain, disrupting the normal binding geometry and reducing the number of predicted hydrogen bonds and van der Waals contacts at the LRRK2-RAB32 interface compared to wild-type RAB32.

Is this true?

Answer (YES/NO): NO